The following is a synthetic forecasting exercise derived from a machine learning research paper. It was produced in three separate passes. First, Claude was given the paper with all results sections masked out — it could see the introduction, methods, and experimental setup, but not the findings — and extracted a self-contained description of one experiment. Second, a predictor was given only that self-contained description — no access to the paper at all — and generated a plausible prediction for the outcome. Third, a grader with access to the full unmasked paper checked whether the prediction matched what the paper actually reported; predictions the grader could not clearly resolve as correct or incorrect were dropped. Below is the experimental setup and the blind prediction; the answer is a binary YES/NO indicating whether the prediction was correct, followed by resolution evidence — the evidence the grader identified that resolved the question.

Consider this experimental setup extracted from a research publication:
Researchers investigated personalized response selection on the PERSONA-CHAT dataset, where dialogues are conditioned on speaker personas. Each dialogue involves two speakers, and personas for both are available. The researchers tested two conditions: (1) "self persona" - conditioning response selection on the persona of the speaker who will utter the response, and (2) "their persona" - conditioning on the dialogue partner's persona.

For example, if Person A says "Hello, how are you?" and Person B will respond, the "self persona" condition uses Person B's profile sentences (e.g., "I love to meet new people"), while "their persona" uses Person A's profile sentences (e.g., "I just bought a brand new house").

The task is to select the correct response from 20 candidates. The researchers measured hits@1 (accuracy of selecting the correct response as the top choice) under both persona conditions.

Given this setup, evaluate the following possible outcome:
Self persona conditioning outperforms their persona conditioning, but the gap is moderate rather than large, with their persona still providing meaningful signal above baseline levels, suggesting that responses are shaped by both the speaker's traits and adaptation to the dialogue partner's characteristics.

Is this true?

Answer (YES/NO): NO